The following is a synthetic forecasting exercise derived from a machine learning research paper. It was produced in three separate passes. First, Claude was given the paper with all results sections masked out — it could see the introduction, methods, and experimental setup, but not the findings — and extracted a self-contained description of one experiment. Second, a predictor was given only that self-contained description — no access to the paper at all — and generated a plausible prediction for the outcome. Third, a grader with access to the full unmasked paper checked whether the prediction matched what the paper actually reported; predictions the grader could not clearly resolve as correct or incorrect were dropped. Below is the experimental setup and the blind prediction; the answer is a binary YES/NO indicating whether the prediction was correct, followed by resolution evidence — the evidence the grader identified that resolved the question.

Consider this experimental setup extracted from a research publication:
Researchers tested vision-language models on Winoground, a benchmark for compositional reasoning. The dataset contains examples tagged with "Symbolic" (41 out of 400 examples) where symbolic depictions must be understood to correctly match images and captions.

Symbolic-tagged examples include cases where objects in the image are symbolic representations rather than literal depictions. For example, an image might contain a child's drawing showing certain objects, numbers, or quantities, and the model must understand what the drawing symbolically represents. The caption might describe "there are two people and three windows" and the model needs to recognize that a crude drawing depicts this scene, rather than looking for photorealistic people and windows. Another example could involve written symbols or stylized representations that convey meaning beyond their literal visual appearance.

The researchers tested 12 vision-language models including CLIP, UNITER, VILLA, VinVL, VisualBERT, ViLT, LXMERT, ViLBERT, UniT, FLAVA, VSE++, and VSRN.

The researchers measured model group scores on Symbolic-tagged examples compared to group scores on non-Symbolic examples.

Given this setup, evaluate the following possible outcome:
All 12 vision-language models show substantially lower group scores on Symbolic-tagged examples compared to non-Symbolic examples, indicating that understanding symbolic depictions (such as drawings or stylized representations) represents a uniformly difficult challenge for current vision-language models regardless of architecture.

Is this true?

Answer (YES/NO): NO